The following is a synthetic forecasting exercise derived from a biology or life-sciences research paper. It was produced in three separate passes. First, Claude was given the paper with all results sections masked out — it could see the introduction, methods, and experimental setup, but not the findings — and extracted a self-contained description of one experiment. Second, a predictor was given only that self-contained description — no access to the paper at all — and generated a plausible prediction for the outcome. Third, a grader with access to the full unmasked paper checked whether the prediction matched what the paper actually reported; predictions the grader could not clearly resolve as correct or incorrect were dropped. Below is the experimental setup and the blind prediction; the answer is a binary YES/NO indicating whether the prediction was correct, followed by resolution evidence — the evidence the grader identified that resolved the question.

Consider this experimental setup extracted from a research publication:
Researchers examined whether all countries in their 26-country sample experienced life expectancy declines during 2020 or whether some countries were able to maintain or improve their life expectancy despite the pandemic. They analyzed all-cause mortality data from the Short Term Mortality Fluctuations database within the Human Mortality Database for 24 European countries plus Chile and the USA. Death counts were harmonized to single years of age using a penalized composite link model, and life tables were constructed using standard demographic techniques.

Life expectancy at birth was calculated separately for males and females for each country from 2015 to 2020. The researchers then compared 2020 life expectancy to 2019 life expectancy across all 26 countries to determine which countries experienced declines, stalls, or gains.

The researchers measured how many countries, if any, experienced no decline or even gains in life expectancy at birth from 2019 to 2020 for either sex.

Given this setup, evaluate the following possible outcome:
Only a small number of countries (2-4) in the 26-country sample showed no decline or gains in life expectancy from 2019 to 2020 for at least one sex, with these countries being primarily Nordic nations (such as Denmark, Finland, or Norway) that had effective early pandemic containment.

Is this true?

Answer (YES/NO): YES